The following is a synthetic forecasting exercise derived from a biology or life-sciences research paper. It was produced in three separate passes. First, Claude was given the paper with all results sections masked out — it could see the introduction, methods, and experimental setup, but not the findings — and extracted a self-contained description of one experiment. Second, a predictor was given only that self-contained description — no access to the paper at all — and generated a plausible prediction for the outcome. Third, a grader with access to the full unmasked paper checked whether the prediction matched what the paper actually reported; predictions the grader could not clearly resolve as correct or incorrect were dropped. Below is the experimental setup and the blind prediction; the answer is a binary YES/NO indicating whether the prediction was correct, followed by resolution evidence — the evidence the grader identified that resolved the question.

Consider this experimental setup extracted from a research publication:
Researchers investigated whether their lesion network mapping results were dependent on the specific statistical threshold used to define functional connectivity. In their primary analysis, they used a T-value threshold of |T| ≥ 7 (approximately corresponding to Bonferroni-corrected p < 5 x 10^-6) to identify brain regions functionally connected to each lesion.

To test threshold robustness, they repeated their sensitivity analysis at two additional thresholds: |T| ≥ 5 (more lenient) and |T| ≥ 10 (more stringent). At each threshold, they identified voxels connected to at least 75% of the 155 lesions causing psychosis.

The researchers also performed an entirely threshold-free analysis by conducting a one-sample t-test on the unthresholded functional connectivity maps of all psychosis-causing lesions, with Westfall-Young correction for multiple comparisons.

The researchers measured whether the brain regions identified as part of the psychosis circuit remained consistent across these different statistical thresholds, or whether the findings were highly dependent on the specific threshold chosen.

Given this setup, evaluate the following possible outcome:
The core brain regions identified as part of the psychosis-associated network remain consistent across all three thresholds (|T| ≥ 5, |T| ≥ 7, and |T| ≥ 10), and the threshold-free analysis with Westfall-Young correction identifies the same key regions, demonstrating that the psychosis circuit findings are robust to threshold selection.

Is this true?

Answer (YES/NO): YES